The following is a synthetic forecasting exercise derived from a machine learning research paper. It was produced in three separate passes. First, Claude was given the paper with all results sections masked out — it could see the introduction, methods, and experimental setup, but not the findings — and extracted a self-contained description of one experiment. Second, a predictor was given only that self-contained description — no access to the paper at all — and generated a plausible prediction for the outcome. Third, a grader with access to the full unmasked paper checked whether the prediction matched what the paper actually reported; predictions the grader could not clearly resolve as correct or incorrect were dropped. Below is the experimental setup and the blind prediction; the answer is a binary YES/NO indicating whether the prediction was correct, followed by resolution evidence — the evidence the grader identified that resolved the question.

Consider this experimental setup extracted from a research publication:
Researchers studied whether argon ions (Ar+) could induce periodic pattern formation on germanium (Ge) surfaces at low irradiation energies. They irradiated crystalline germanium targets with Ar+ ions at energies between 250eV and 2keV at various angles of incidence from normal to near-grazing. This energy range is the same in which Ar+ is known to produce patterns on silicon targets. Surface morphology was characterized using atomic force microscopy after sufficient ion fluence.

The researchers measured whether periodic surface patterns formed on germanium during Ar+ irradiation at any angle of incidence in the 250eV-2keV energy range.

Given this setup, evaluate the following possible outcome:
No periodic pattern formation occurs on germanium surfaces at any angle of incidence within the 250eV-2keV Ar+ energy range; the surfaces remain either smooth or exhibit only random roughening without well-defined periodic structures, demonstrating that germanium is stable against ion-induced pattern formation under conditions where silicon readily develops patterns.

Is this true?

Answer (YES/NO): YES